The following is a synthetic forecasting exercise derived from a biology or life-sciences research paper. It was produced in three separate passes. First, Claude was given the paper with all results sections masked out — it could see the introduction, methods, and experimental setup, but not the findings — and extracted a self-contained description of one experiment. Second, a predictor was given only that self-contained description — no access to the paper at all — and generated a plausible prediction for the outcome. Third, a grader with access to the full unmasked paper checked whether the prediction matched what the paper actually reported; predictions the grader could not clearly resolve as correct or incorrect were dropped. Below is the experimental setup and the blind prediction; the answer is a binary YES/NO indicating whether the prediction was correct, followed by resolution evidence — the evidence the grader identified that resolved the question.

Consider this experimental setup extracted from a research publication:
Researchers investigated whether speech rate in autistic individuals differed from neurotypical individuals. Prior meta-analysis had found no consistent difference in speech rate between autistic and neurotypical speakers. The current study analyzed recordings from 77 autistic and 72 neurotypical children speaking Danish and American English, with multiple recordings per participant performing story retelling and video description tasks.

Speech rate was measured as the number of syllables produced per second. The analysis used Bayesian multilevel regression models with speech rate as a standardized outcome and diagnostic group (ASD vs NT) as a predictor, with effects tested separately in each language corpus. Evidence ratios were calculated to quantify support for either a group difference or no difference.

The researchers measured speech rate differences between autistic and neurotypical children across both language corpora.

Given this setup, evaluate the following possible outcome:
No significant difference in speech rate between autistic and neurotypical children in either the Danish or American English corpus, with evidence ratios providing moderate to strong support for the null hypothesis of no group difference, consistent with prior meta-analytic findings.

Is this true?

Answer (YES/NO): NO